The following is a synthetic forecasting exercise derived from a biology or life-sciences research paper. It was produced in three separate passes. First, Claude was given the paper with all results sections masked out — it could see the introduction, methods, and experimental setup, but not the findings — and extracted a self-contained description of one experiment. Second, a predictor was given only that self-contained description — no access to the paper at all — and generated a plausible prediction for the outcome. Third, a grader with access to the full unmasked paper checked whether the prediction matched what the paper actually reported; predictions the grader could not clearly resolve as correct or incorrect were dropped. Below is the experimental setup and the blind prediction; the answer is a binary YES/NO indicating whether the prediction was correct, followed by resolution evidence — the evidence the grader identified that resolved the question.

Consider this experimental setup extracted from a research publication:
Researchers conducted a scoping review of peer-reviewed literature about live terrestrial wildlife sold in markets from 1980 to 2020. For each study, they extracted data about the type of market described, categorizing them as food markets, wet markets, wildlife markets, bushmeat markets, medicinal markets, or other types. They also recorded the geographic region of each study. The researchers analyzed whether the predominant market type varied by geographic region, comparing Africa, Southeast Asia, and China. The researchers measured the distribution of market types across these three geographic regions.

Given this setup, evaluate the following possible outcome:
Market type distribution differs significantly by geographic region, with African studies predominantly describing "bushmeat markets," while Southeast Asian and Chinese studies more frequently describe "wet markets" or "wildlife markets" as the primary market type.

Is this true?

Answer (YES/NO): NO